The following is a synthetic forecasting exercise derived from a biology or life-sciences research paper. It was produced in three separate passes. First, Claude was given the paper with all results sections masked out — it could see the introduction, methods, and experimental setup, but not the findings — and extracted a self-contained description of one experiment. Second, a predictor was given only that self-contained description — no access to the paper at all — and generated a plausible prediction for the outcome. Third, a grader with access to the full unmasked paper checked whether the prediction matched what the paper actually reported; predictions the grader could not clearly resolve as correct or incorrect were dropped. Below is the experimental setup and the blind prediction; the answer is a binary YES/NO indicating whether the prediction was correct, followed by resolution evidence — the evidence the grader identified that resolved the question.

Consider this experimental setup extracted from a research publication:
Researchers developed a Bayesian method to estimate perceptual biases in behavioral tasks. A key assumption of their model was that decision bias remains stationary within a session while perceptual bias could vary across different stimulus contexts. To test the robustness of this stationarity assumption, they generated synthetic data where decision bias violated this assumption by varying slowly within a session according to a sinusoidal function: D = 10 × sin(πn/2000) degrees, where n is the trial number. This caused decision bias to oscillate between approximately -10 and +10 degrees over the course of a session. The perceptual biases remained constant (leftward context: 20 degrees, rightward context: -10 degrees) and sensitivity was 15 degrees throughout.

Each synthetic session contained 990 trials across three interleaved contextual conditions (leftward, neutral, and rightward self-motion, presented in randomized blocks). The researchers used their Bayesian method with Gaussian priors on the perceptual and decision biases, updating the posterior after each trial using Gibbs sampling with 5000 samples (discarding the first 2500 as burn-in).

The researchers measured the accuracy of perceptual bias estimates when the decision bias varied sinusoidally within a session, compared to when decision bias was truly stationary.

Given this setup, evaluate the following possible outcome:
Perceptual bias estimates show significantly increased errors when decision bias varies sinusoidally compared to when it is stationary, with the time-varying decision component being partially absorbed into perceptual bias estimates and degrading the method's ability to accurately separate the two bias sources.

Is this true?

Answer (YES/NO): NO